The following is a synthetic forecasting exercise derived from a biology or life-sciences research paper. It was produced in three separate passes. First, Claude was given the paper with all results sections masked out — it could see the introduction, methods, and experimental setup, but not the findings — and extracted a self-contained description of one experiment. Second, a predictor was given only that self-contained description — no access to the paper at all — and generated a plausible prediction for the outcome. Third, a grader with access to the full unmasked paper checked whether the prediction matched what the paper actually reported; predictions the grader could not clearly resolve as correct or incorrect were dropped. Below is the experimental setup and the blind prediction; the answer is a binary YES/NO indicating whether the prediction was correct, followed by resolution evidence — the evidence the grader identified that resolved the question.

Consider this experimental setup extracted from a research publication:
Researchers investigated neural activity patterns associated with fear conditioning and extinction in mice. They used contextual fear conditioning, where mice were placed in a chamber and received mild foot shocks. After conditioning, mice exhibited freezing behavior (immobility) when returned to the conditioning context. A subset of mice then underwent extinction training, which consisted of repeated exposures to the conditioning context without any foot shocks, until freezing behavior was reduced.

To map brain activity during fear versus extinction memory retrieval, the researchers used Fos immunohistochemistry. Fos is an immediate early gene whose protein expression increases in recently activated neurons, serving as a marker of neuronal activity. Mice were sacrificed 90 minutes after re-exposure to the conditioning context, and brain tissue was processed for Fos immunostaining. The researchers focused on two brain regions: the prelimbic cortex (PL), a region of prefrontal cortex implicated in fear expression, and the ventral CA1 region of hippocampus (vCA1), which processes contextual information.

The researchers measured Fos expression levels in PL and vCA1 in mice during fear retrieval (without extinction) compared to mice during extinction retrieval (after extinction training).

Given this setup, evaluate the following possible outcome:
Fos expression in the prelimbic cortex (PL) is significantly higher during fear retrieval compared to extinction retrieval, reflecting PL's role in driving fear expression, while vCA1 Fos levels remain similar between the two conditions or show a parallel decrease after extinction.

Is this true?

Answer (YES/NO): NO